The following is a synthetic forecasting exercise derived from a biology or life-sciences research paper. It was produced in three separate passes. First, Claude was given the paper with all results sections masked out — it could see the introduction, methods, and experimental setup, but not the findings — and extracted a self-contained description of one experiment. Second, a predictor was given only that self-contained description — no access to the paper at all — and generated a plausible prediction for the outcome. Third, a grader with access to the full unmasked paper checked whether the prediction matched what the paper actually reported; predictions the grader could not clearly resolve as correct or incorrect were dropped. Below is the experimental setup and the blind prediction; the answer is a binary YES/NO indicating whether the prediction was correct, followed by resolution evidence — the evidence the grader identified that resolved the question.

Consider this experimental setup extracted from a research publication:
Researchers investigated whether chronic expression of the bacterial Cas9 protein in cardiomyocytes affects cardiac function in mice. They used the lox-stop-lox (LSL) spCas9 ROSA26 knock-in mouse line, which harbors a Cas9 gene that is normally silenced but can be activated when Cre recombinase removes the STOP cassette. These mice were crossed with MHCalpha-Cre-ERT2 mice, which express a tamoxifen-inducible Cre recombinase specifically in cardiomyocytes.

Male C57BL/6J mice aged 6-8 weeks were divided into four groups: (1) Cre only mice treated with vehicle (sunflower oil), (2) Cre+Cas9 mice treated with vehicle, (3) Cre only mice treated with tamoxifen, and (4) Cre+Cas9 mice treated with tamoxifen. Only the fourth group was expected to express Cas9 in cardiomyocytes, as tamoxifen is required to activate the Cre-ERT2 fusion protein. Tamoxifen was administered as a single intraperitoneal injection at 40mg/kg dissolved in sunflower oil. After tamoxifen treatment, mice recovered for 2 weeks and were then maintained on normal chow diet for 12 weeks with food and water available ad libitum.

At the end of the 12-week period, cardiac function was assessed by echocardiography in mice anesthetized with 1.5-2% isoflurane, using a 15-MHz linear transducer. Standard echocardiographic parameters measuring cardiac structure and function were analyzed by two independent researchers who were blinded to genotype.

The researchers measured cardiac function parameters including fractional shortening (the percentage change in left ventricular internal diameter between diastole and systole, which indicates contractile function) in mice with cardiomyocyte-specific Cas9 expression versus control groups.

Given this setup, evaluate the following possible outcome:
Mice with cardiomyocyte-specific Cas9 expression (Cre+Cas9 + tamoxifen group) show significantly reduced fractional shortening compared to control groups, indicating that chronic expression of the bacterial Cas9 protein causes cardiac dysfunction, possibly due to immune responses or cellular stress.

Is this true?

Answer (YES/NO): NO